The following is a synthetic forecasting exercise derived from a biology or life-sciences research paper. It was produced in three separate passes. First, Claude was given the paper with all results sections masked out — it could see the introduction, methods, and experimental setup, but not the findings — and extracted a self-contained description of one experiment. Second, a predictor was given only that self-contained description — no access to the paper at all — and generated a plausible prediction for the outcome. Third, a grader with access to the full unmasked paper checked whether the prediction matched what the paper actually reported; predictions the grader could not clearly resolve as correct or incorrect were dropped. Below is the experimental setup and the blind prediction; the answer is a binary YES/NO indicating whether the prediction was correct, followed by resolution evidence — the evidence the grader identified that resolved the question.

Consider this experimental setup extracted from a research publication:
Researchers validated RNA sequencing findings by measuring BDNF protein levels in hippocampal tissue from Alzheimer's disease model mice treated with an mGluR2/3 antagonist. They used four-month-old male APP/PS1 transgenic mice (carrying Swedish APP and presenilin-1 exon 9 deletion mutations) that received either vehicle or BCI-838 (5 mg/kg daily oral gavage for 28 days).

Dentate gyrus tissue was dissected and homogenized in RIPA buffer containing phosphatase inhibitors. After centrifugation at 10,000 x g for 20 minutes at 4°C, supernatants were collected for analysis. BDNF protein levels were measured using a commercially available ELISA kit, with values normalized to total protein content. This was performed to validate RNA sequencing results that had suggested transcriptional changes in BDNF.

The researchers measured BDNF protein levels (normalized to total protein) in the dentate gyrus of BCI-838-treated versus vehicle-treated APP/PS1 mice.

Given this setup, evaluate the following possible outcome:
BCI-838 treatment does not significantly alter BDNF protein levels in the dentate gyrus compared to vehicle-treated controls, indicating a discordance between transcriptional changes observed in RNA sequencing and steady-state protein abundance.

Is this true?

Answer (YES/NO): YES